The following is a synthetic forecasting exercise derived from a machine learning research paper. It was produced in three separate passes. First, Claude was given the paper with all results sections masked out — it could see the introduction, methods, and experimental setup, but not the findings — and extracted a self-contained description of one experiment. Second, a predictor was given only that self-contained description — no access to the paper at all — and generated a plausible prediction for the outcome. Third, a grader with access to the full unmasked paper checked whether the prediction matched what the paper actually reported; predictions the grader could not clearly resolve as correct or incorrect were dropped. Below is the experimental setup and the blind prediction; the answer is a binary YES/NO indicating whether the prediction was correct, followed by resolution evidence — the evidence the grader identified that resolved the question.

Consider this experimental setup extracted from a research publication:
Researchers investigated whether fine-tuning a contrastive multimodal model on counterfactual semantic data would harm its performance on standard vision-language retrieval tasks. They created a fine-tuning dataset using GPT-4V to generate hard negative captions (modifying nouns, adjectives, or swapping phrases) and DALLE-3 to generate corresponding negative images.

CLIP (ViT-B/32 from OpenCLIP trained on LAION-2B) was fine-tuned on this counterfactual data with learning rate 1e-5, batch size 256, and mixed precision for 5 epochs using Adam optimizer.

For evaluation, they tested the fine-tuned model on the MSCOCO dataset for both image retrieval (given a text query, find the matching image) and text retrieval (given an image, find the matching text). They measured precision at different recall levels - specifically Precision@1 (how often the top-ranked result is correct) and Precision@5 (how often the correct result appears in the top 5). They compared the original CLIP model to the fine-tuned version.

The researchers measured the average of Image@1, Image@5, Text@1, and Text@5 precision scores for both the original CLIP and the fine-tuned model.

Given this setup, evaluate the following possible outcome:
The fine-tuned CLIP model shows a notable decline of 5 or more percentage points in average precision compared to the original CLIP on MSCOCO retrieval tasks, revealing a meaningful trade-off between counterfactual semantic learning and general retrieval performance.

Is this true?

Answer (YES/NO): NO